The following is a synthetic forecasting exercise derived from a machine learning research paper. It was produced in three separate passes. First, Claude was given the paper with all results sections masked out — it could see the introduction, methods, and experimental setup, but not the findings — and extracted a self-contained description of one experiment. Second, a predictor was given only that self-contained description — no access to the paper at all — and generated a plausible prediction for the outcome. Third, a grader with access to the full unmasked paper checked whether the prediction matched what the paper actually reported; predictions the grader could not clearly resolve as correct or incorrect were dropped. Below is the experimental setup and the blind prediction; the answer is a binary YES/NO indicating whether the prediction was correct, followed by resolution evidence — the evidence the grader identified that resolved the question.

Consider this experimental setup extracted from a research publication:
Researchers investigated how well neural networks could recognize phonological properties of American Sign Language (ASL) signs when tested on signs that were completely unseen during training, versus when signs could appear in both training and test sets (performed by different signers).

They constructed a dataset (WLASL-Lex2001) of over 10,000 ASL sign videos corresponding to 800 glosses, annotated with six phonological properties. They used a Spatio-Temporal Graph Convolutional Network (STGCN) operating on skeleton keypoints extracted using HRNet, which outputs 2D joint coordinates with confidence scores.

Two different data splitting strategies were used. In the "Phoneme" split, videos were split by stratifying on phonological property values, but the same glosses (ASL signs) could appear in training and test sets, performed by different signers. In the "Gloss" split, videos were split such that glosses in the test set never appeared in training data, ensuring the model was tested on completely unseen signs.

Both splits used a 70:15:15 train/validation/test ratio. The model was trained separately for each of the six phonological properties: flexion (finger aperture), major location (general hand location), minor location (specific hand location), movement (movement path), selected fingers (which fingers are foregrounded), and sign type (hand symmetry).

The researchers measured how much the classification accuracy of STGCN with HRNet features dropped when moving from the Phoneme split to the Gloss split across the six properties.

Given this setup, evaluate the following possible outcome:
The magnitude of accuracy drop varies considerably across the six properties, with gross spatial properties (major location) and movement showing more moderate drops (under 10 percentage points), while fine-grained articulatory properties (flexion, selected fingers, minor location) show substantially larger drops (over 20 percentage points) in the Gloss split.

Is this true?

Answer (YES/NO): NO